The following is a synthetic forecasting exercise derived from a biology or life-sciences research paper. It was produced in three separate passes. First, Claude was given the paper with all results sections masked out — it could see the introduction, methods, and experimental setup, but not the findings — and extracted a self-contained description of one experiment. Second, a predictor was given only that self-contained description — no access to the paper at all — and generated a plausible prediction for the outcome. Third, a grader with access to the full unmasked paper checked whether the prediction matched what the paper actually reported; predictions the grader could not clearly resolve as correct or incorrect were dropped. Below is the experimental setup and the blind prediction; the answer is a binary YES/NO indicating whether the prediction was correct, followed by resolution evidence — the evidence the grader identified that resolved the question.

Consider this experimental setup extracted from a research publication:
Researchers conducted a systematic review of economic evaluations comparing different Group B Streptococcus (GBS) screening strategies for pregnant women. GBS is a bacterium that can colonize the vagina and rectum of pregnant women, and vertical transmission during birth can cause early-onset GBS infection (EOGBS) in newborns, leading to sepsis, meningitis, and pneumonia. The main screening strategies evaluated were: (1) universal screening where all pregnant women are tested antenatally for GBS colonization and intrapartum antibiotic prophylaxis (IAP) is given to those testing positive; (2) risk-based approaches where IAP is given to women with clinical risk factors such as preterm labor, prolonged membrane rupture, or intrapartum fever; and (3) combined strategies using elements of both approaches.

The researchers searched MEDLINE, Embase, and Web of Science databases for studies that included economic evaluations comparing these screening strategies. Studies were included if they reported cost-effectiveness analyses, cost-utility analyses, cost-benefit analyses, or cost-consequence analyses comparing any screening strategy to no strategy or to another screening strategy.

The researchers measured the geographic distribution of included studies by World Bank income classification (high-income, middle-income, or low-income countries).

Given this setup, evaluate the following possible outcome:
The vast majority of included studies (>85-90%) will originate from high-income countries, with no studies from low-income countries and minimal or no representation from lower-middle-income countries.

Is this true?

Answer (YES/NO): YES